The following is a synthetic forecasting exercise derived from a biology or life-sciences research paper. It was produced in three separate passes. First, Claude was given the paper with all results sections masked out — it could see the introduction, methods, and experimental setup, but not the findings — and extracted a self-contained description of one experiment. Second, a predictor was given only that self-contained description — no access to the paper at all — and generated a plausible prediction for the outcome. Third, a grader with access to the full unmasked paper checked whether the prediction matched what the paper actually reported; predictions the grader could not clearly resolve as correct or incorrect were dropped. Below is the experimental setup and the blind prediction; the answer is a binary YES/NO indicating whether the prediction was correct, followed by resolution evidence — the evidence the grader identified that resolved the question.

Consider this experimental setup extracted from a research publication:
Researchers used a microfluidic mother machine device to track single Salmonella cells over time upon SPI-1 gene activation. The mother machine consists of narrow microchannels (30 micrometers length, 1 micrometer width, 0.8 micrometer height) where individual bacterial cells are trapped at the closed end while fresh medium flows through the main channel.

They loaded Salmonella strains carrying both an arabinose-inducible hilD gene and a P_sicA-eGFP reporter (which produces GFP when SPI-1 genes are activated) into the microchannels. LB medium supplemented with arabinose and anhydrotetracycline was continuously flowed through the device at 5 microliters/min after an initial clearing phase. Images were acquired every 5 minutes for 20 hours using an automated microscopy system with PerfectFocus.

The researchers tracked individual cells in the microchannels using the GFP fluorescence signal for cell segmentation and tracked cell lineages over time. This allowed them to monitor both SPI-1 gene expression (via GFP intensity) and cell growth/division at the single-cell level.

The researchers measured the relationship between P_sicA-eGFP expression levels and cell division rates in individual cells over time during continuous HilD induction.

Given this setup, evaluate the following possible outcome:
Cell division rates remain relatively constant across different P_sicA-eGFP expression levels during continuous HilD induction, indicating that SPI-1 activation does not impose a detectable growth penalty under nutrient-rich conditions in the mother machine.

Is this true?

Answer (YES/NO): NO